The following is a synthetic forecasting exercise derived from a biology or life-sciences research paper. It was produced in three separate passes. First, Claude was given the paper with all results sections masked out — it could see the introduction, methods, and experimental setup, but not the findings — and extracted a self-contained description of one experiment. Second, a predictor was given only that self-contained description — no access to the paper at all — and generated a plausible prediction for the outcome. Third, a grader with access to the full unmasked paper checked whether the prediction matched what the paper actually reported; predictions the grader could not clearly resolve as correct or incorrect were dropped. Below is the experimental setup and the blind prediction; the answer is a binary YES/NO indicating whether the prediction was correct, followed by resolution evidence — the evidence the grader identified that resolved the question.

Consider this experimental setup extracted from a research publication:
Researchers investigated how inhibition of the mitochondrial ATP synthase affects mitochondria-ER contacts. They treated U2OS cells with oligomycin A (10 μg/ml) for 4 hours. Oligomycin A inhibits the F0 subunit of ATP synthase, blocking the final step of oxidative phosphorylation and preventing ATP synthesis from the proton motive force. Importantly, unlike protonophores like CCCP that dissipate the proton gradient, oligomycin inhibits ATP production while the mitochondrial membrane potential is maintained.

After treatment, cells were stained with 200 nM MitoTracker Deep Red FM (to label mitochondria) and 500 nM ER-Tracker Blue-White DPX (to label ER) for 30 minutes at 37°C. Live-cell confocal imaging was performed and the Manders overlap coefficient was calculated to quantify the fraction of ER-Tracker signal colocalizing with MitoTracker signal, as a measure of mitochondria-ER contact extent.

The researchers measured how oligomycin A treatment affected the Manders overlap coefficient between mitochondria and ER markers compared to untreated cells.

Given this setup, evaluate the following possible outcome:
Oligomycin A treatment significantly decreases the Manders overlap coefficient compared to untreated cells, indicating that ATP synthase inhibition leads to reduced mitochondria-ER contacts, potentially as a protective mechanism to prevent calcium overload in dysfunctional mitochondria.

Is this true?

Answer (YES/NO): NO